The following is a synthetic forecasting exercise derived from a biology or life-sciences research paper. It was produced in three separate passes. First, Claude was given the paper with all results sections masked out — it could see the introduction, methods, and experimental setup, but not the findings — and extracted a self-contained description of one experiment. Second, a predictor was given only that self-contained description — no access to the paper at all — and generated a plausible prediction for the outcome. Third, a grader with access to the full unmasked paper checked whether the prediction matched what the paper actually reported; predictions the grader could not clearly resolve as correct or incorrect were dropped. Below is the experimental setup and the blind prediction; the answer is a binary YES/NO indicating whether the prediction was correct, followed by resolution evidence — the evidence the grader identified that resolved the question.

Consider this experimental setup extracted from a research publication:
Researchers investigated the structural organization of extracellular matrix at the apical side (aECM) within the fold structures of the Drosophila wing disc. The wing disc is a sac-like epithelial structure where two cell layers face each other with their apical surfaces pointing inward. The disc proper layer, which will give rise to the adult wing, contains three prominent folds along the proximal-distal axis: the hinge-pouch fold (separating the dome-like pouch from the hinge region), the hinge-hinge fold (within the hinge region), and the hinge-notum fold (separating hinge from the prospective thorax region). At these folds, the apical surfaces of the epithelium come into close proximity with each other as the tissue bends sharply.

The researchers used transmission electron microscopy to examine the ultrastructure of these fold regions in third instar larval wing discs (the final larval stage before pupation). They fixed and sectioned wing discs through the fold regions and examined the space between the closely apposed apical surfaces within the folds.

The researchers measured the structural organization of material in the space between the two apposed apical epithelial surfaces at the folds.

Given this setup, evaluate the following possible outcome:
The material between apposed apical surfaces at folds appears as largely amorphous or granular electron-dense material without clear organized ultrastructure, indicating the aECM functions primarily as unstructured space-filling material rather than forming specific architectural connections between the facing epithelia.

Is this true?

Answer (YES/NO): NO